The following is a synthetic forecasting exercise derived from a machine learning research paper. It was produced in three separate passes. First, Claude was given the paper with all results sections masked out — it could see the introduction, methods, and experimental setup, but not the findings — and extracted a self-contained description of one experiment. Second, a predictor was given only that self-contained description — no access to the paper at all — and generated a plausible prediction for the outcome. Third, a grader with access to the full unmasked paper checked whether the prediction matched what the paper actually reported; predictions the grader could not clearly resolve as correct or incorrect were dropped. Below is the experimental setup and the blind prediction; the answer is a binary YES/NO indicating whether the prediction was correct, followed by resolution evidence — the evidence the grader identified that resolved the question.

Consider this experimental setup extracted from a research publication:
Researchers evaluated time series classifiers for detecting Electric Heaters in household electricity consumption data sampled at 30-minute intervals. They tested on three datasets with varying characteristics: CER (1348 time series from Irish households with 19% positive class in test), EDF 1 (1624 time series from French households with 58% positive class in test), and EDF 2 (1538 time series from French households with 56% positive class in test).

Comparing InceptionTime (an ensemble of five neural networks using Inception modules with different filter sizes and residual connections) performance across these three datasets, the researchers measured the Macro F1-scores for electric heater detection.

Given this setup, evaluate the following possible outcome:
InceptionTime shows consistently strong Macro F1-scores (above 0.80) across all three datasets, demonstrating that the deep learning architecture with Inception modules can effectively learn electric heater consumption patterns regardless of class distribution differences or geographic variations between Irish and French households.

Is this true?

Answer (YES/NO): NO